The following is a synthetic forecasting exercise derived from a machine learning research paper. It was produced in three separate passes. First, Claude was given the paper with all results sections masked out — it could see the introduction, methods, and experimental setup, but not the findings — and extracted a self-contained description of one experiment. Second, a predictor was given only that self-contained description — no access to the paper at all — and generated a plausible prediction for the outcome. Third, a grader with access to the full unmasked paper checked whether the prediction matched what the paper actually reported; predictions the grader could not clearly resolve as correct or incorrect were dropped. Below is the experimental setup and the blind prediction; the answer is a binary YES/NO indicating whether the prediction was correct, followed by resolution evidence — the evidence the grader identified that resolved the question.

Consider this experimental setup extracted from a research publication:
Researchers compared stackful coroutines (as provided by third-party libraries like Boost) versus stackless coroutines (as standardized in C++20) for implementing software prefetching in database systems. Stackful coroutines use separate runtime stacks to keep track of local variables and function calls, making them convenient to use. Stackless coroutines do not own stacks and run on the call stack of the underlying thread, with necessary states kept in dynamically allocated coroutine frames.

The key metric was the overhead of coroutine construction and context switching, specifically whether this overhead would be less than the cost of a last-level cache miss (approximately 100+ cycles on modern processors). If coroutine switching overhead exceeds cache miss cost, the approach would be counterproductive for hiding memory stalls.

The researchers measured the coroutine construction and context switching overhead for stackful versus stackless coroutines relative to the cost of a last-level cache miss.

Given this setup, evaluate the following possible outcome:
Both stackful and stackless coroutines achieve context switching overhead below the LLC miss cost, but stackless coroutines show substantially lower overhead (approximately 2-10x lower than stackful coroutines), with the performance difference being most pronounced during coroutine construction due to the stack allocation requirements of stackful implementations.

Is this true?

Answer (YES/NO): NO